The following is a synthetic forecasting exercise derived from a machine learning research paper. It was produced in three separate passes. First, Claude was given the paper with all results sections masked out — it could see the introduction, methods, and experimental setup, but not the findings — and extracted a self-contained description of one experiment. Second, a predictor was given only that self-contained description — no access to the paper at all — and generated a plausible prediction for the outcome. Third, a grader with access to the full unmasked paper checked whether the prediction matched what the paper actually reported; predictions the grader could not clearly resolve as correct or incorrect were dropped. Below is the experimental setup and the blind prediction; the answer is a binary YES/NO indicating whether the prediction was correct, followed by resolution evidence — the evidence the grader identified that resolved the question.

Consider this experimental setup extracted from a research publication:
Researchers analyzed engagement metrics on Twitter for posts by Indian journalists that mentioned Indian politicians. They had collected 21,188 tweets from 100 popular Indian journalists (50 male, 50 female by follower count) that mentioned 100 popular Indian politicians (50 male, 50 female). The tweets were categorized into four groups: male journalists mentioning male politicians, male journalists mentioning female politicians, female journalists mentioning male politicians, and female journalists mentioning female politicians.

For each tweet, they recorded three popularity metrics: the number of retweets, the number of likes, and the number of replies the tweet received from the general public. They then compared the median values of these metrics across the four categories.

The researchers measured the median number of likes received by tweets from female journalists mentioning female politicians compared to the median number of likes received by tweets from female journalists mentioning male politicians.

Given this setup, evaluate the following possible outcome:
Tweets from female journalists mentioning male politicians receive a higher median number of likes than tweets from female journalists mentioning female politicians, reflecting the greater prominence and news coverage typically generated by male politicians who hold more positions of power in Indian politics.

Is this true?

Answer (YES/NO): YES